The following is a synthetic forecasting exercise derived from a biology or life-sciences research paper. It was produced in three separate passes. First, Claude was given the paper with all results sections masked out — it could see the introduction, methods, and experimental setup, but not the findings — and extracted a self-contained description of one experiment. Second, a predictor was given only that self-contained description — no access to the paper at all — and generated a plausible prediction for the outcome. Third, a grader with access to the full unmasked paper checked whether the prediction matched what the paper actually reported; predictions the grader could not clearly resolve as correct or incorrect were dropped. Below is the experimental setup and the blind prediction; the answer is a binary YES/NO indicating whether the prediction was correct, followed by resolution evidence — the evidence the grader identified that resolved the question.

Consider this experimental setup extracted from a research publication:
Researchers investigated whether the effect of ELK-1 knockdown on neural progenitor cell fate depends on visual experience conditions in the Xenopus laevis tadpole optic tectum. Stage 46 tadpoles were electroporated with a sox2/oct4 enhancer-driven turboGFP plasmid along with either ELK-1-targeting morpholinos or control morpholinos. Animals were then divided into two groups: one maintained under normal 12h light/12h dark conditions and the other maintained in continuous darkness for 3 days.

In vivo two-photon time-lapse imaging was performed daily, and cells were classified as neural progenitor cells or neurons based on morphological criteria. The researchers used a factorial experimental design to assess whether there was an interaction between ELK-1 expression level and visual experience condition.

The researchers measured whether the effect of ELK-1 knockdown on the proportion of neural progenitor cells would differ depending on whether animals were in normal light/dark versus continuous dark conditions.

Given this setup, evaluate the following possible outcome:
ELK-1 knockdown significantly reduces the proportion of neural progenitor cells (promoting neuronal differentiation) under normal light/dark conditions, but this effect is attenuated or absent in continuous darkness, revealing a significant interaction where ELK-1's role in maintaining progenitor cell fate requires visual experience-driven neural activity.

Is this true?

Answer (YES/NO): NO